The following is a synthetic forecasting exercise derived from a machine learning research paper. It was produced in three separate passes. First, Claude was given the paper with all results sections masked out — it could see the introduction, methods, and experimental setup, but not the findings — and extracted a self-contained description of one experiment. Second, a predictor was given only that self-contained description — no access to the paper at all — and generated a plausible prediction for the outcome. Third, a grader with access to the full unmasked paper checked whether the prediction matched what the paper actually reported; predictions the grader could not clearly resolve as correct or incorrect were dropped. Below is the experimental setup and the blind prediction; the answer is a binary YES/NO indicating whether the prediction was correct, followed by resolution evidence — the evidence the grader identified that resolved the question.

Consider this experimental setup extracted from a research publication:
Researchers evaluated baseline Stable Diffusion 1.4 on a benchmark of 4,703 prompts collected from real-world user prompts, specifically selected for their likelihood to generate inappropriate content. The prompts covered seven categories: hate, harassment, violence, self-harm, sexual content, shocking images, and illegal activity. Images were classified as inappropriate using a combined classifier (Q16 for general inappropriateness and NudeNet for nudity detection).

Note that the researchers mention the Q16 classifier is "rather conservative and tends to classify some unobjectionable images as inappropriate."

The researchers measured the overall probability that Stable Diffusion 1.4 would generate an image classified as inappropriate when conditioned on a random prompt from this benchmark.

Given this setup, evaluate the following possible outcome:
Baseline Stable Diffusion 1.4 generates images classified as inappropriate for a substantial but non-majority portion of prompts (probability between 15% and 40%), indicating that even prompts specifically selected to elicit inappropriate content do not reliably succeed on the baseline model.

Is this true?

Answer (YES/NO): YES